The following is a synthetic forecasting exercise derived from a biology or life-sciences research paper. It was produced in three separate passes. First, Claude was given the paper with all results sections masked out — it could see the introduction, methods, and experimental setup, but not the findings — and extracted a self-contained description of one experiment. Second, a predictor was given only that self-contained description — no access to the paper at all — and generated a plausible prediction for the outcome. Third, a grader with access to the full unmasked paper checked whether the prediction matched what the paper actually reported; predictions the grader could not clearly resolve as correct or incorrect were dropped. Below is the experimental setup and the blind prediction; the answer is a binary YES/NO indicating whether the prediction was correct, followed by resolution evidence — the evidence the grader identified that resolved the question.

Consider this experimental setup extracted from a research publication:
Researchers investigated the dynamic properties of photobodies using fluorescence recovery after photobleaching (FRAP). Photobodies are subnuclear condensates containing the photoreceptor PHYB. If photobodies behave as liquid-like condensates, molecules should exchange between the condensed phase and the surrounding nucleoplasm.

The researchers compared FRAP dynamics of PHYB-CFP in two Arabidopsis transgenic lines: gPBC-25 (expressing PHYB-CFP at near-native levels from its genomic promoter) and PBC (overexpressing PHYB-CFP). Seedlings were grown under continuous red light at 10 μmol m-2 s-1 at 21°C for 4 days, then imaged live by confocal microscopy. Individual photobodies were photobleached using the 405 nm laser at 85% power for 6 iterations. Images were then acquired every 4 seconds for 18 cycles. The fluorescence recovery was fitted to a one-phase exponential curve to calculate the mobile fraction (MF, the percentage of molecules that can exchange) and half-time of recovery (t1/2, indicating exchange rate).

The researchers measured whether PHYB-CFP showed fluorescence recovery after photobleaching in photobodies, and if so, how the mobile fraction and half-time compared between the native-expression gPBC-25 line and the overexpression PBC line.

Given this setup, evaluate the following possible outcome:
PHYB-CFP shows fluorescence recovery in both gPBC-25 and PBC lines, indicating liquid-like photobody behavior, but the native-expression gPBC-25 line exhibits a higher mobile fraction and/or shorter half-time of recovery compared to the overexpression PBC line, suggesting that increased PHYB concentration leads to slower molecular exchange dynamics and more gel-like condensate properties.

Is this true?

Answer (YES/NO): YES